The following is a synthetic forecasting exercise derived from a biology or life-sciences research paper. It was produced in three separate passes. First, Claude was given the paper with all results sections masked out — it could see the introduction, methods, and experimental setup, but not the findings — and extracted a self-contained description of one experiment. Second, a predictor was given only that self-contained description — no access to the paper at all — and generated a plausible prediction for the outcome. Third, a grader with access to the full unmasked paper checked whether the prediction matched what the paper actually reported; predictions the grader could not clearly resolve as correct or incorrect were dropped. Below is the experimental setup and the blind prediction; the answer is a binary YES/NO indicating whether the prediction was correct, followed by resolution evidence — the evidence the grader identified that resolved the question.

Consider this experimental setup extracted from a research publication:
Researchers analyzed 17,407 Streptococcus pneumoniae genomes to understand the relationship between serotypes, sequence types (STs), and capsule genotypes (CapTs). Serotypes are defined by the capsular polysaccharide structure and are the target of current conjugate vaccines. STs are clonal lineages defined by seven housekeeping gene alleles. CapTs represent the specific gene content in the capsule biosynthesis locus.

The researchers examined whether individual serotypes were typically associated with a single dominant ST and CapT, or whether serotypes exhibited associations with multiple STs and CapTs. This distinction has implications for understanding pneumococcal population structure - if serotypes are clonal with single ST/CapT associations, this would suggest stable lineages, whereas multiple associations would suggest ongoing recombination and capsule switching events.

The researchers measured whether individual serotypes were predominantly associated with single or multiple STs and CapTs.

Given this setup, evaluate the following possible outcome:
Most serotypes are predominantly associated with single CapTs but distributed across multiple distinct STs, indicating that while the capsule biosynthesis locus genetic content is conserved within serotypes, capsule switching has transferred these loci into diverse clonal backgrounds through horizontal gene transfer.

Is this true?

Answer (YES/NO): NO